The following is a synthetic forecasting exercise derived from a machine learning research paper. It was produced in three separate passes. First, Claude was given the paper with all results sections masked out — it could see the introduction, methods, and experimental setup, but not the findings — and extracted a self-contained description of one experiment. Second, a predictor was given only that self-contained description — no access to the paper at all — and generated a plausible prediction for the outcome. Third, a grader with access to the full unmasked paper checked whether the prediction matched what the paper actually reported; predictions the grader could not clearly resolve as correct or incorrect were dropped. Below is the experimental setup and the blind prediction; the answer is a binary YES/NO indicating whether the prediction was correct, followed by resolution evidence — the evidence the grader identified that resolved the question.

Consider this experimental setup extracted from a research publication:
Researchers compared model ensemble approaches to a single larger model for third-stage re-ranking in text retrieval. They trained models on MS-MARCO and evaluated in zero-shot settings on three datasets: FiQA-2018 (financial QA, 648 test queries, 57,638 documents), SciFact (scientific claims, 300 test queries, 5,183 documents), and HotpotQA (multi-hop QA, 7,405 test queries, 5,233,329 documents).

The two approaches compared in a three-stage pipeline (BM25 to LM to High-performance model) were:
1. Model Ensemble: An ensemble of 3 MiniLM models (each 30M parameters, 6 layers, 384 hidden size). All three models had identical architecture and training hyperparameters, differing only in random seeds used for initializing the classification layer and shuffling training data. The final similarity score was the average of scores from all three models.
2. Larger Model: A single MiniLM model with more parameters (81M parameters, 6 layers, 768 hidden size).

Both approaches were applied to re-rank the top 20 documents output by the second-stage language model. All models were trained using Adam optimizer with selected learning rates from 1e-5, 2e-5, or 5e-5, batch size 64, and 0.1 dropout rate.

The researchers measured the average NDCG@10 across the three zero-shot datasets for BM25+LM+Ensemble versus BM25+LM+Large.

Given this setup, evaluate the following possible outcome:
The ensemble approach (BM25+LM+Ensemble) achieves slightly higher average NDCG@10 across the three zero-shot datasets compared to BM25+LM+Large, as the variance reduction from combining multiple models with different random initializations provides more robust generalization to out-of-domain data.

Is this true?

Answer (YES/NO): NO